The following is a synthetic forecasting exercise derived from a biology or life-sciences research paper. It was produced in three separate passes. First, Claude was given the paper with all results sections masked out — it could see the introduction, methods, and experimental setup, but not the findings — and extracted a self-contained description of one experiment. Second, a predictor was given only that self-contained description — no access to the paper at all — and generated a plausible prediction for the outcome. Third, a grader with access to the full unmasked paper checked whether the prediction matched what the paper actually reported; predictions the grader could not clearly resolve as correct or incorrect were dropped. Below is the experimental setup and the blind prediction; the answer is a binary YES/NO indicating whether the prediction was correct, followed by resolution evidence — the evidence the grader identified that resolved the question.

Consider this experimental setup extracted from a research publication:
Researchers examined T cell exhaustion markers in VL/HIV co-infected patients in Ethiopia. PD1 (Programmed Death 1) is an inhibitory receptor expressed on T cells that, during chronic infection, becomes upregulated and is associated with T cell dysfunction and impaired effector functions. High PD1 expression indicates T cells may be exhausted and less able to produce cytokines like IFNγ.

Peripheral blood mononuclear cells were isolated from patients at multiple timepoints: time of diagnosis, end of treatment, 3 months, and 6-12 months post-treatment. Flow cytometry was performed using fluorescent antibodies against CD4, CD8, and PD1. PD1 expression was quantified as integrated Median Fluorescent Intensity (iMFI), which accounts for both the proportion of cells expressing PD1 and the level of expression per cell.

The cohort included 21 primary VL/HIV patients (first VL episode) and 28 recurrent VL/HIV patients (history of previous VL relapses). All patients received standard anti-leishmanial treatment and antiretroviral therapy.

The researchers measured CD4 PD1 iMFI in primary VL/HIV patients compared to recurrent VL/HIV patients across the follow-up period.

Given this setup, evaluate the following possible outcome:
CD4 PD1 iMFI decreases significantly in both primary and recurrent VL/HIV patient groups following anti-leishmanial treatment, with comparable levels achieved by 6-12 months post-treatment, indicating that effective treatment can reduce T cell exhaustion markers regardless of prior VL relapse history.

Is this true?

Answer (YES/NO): NO